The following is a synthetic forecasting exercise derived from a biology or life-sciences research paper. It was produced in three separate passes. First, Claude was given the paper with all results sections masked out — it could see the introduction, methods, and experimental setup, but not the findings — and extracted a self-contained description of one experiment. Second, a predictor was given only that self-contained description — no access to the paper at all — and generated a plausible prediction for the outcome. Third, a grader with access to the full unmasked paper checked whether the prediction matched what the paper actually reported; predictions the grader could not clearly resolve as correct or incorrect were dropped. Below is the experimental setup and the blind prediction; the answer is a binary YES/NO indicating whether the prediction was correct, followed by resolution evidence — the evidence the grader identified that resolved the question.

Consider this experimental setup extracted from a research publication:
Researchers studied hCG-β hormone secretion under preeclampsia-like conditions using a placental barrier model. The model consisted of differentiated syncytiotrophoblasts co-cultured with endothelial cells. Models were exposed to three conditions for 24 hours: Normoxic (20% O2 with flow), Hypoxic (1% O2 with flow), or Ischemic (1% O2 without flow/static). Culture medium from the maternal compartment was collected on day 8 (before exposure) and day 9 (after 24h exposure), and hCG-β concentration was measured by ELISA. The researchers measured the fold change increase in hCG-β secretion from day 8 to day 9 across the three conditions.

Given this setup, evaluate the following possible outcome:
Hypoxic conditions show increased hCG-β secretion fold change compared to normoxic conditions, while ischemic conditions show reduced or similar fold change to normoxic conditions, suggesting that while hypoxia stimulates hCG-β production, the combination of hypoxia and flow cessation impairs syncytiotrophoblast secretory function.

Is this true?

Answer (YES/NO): NO